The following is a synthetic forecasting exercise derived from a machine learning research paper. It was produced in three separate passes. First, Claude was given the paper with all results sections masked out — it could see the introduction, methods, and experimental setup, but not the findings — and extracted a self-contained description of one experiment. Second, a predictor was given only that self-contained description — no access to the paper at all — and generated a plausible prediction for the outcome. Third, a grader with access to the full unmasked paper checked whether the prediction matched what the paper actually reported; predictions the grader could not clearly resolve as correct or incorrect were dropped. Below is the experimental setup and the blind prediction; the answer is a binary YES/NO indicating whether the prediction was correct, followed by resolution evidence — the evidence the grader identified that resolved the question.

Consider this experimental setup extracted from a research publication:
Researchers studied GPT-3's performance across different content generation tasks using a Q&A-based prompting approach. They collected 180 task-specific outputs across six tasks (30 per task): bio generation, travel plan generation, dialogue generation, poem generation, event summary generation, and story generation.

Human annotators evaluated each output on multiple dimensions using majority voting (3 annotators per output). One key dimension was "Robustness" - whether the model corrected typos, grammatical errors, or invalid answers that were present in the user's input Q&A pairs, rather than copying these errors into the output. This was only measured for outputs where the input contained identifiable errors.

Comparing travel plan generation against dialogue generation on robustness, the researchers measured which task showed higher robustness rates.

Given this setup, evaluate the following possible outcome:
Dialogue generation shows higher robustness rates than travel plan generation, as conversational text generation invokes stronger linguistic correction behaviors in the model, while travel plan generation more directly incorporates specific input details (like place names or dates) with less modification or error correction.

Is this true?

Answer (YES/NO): YES